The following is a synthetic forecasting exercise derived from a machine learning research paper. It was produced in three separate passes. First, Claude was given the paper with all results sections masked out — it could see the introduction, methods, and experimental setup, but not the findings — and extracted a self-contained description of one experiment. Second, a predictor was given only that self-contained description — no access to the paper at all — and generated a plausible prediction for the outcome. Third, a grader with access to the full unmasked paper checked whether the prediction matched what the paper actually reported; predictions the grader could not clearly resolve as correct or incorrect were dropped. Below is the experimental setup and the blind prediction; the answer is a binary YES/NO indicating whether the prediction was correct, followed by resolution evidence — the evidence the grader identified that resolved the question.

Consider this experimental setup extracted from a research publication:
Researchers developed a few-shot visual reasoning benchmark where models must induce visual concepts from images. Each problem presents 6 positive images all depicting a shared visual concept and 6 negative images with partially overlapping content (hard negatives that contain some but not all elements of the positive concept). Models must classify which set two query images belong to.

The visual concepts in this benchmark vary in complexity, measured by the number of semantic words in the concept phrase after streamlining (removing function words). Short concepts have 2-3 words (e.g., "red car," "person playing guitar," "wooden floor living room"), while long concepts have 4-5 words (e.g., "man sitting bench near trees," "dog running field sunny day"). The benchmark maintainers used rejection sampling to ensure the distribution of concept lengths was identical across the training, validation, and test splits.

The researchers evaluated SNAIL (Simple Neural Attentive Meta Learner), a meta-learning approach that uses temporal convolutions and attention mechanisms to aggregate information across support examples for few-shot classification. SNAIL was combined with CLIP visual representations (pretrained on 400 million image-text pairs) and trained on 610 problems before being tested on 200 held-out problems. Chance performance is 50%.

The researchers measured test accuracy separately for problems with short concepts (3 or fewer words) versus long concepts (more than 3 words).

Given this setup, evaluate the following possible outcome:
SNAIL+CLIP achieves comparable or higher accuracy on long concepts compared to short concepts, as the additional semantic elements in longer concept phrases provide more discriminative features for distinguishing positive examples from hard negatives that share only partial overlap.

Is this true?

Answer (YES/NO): NO